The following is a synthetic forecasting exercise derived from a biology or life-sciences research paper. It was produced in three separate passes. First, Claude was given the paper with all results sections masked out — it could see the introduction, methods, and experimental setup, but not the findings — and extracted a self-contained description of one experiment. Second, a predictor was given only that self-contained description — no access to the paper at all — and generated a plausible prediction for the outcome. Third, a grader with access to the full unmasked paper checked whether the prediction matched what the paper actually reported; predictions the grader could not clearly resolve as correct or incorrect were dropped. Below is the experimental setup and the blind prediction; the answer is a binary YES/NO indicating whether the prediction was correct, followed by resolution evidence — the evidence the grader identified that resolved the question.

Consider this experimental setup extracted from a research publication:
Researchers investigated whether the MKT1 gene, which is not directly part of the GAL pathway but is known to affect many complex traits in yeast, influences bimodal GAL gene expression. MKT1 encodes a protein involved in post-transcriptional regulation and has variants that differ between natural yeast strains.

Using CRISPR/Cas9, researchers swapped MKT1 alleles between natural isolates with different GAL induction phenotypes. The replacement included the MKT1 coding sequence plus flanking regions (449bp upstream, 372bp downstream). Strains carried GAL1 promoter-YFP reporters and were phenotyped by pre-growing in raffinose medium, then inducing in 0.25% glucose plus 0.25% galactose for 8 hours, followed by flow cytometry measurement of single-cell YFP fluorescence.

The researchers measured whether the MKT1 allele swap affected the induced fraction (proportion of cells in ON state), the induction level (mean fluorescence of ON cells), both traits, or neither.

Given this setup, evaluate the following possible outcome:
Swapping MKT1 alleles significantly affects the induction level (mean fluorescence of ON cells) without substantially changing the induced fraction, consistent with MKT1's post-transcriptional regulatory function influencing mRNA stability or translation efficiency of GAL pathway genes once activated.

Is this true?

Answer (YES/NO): NO